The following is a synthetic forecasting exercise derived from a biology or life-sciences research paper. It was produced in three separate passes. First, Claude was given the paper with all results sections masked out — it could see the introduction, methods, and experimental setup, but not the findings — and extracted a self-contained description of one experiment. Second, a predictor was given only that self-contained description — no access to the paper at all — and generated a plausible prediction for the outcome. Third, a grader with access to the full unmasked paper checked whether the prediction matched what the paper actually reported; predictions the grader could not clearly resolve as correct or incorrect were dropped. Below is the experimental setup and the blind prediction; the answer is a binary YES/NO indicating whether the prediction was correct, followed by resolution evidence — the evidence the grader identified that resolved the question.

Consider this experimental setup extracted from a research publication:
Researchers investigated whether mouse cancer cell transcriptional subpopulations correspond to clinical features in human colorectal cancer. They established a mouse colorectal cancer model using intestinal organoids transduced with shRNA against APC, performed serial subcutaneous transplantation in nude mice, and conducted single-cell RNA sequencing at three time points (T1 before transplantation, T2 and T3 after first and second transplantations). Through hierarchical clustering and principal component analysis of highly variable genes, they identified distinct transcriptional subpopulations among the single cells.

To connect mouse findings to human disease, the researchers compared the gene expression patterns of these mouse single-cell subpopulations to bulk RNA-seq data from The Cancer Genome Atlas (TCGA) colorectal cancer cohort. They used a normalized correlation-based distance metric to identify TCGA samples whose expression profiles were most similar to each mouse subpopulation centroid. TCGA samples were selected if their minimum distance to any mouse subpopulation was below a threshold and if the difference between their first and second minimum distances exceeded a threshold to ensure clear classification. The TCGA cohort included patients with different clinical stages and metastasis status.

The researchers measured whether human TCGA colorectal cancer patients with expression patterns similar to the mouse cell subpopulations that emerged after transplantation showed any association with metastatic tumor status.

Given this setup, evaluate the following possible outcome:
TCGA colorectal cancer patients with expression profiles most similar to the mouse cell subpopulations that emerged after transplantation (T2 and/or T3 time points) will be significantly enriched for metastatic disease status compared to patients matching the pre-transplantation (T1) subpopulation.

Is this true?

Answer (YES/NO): YES